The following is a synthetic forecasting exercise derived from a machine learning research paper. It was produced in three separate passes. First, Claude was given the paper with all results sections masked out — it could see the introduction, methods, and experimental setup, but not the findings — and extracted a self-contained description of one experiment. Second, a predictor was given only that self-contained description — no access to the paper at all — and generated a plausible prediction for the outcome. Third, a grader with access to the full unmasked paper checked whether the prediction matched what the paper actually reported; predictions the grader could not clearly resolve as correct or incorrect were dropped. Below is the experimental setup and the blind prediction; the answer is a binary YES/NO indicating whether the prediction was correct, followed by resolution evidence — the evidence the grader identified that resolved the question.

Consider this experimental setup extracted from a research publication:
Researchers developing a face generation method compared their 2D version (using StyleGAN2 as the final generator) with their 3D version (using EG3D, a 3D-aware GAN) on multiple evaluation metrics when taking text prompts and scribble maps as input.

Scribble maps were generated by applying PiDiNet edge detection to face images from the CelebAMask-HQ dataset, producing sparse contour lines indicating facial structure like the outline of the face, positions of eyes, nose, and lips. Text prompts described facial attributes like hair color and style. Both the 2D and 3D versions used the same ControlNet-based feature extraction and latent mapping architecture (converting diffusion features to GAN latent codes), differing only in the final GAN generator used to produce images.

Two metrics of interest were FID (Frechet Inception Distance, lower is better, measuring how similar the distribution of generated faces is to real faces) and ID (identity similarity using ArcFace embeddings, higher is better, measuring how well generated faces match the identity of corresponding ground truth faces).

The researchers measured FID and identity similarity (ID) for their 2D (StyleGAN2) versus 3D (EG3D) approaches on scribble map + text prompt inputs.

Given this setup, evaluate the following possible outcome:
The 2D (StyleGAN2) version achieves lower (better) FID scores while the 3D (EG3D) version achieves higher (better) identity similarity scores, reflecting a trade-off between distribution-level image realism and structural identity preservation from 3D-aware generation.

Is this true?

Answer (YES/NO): NO